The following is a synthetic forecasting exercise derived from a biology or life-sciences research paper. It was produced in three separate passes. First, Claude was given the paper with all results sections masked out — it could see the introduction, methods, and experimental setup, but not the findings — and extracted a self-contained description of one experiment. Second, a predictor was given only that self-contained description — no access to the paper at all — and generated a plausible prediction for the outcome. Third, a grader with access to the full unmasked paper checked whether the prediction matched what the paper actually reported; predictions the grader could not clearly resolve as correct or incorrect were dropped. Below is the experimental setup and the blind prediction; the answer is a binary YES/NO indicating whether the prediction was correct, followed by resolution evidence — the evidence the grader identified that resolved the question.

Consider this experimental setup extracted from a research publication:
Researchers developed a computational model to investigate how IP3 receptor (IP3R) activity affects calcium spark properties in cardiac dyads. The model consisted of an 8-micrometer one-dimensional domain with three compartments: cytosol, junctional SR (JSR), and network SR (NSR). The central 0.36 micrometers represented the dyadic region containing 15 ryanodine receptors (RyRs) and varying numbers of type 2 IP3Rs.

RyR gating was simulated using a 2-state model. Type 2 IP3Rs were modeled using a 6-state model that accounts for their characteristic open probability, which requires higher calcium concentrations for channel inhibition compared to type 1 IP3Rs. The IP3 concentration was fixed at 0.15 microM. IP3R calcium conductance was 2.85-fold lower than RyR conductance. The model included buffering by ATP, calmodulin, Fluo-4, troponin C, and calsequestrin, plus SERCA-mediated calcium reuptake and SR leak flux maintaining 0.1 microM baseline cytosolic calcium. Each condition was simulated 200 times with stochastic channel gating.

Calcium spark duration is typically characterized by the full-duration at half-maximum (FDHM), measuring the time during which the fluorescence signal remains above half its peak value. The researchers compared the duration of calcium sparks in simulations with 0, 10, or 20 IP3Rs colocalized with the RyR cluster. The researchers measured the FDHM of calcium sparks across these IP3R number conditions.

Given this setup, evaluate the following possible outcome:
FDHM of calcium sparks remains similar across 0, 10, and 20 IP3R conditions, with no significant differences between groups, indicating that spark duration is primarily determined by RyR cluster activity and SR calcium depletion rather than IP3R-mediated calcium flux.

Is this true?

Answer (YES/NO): YES